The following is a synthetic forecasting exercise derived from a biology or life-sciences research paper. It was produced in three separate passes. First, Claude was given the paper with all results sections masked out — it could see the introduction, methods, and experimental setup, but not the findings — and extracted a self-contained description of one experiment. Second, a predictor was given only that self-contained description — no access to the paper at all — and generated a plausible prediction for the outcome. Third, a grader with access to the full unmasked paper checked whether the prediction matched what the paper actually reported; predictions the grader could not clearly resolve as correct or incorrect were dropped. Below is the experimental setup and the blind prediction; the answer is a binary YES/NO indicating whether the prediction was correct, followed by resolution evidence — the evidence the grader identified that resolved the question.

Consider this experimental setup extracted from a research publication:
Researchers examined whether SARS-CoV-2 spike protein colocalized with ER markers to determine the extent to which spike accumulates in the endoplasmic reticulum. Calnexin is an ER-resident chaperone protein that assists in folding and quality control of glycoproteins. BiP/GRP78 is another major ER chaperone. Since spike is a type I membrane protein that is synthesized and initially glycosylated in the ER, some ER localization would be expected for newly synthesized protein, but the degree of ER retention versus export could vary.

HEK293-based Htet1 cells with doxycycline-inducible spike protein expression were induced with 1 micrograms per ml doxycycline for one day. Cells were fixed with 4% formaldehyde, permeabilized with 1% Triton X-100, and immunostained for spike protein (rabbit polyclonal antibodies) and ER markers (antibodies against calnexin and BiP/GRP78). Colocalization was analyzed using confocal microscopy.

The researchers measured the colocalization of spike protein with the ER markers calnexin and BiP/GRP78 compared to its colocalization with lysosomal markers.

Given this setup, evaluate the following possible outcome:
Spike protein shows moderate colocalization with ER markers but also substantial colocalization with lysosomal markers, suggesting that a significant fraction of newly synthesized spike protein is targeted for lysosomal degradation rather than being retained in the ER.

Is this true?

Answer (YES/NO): NO